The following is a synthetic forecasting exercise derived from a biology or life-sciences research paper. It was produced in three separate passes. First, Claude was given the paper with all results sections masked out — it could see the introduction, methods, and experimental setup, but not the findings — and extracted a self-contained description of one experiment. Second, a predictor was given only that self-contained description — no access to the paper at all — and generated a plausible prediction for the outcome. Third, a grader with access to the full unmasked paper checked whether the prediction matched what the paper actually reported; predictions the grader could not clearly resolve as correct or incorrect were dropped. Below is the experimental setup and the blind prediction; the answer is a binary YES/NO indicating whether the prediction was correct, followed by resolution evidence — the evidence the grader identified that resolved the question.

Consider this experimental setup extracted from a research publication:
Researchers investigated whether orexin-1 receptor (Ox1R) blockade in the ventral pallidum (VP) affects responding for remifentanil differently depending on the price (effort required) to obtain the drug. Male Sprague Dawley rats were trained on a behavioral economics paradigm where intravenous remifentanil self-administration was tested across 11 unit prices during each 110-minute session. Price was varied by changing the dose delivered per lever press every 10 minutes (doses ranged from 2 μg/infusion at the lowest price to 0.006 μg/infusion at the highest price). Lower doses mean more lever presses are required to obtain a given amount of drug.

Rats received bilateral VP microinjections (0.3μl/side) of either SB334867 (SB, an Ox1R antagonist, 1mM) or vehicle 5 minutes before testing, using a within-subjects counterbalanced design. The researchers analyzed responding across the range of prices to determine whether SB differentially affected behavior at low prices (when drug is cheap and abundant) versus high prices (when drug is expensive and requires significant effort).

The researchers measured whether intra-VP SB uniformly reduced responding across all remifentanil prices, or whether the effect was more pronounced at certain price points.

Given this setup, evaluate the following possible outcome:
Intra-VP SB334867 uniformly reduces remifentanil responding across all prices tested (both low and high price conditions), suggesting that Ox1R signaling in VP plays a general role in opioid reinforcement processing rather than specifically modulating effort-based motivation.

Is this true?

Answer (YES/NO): NO